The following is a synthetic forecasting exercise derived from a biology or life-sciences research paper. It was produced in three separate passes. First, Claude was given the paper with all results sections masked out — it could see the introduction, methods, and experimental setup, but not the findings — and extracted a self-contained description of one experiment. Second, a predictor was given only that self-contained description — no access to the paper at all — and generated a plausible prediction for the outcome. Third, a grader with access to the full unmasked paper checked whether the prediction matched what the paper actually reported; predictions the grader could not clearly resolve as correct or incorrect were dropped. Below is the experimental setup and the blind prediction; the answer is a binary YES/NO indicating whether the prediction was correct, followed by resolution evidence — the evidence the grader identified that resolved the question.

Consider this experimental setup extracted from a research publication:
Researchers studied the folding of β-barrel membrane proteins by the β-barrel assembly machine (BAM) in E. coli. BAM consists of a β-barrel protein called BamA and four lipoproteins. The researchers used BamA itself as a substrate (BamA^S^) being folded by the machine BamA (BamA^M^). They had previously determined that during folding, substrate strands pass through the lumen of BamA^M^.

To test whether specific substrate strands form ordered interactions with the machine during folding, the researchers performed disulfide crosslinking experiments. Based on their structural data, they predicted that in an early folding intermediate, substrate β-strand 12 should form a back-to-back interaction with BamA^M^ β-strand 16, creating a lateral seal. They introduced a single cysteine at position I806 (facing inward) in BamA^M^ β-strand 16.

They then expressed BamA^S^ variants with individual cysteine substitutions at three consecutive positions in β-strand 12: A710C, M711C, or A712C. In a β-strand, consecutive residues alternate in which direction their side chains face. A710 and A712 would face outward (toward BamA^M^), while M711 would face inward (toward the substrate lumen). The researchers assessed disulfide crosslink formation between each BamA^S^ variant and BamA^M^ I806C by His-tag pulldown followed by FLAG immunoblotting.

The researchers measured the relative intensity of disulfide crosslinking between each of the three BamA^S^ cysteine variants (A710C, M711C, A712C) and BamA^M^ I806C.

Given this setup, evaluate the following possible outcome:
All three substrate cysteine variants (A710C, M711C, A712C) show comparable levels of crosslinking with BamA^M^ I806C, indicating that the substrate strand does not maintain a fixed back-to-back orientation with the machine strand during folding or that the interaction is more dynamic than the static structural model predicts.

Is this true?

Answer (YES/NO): NO